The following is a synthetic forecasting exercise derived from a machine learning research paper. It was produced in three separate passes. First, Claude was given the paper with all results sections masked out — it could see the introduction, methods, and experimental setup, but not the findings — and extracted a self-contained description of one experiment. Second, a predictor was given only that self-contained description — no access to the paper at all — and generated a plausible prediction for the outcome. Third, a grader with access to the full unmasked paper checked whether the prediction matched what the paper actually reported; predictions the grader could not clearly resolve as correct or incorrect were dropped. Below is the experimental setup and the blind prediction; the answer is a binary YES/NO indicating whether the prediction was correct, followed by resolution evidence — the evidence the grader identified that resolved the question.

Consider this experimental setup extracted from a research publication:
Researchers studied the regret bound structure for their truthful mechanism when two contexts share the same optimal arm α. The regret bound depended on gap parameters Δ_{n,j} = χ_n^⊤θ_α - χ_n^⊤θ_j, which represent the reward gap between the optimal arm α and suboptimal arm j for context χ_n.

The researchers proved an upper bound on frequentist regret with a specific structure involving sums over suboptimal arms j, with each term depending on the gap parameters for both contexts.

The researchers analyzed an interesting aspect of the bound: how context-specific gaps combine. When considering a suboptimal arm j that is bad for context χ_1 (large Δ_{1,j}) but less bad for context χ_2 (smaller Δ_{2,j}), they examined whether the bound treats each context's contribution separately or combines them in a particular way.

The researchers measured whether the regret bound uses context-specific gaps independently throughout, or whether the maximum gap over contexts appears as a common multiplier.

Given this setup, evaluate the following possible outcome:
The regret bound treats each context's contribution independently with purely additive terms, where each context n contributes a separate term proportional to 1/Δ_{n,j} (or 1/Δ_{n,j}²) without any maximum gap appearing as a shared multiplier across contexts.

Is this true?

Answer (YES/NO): NO